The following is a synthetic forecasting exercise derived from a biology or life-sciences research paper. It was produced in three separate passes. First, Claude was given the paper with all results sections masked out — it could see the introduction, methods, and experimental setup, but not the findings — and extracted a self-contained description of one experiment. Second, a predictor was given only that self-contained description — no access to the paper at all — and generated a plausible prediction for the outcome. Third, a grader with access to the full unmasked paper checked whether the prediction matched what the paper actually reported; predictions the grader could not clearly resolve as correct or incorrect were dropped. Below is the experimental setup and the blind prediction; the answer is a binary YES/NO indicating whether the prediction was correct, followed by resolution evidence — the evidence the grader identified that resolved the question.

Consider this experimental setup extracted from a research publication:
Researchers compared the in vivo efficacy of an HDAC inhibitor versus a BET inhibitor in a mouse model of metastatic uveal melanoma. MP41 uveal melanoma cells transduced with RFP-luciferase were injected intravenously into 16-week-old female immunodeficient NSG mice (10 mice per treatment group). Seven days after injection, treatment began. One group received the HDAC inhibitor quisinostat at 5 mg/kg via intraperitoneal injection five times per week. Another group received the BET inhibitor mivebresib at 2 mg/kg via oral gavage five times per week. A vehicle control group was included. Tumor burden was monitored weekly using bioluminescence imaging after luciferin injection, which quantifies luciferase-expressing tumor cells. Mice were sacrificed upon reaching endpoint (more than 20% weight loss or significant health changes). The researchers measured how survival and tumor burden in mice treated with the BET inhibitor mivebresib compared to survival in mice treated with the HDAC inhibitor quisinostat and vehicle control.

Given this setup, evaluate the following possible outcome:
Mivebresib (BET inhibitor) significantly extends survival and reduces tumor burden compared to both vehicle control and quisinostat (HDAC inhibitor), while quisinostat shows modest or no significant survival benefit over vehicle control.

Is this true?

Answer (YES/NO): YES